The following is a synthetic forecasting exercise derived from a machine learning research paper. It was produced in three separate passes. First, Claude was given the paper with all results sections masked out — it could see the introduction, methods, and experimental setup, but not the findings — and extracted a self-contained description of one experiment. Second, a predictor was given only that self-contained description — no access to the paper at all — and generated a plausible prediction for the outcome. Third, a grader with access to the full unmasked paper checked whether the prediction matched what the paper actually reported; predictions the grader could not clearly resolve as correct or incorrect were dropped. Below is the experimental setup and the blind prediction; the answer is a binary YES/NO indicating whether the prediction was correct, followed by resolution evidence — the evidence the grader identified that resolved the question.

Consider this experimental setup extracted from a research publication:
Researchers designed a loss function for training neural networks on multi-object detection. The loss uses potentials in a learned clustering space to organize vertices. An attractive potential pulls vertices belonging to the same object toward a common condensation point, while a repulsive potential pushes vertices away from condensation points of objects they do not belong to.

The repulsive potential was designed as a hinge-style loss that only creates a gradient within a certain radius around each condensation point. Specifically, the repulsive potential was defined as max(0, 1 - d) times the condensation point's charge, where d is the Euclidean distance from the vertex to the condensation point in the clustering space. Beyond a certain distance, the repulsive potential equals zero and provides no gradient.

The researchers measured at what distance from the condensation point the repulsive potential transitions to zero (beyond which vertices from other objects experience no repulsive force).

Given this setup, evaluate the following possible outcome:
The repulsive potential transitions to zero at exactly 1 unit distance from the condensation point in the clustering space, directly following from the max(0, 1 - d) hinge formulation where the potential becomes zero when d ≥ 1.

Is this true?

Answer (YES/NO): YES